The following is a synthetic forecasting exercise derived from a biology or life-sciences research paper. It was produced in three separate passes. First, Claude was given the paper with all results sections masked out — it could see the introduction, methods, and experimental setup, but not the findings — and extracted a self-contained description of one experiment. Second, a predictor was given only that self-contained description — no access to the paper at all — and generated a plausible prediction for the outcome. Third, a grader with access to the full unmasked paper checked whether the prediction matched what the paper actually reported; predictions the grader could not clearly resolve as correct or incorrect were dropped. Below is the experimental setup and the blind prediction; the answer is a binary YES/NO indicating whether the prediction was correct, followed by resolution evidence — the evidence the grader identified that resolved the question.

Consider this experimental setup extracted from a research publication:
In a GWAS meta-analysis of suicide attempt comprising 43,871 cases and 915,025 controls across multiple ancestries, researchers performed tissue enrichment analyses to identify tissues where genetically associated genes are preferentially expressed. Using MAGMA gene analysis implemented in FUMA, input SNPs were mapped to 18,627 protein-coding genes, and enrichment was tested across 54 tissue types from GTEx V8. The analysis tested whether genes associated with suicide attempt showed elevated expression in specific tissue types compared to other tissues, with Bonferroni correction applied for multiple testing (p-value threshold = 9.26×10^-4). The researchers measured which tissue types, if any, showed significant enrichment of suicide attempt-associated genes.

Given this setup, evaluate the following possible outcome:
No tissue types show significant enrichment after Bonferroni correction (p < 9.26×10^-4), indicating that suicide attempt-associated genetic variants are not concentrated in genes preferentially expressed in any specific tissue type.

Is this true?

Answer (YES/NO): NO